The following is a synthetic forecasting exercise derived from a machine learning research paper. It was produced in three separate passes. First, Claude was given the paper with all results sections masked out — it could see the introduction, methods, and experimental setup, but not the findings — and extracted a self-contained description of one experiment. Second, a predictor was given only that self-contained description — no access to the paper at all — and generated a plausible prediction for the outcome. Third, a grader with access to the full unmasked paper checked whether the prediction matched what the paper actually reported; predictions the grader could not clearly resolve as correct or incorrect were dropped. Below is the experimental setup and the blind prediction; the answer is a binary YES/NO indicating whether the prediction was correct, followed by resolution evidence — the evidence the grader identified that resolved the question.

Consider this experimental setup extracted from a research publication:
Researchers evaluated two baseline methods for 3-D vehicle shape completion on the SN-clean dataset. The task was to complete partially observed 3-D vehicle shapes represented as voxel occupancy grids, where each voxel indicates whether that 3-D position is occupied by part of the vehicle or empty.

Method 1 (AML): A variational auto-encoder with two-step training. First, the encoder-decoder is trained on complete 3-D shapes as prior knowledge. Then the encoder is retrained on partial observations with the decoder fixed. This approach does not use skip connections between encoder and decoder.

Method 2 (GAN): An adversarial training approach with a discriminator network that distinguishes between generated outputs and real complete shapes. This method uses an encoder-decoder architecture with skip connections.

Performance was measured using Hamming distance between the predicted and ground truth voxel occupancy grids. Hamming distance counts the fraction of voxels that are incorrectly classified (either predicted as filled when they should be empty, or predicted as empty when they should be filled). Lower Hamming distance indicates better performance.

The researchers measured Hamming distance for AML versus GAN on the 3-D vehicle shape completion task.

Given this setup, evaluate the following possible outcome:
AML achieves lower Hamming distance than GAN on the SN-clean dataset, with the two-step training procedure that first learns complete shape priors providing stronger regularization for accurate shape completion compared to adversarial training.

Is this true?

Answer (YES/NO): NO